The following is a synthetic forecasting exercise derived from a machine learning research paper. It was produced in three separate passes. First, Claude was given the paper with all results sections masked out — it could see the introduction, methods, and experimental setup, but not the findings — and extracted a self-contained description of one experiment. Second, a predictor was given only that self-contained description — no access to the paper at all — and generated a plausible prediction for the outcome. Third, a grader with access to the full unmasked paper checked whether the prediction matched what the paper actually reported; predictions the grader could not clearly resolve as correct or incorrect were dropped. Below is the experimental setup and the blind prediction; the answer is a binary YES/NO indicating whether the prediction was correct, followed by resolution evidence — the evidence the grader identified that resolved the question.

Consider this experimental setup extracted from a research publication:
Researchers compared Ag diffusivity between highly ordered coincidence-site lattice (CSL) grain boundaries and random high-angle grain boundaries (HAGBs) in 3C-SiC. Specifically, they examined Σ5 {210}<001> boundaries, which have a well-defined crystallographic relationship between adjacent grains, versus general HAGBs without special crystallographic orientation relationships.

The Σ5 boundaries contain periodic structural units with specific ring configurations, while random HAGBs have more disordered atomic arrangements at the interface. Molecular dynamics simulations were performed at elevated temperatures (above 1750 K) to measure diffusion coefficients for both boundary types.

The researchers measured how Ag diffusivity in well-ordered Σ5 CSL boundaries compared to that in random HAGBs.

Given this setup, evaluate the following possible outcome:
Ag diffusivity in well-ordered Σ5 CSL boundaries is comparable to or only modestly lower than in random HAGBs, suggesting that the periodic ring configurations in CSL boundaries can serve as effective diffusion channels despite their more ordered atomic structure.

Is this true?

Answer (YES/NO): NO